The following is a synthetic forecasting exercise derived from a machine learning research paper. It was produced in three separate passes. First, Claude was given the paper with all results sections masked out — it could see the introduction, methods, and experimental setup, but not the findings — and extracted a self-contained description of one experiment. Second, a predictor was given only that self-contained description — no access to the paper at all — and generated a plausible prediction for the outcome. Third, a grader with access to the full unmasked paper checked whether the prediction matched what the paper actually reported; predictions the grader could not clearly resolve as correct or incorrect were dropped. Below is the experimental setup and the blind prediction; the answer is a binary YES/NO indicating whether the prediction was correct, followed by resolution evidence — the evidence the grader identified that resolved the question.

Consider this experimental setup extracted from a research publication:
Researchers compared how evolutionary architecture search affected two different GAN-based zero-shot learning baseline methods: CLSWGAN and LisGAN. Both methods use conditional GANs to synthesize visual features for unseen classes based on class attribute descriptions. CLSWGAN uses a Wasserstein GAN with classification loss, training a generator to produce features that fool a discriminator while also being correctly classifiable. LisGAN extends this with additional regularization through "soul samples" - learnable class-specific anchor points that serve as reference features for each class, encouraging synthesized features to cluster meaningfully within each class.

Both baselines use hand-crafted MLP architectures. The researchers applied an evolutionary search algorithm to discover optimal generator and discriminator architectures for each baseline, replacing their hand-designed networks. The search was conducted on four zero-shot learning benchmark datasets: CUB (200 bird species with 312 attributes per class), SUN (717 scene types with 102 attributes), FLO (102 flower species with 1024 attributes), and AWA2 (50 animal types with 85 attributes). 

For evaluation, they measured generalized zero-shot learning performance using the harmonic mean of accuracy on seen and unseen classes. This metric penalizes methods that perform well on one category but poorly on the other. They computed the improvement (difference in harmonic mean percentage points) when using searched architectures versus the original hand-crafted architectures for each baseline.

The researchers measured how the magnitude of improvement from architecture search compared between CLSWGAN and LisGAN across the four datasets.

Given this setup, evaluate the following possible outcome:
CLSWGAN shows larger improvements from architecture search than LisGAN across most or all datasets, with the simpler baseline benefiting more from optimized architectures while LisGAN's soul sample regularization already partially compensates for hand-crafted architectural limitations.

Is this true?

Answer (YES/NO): YES